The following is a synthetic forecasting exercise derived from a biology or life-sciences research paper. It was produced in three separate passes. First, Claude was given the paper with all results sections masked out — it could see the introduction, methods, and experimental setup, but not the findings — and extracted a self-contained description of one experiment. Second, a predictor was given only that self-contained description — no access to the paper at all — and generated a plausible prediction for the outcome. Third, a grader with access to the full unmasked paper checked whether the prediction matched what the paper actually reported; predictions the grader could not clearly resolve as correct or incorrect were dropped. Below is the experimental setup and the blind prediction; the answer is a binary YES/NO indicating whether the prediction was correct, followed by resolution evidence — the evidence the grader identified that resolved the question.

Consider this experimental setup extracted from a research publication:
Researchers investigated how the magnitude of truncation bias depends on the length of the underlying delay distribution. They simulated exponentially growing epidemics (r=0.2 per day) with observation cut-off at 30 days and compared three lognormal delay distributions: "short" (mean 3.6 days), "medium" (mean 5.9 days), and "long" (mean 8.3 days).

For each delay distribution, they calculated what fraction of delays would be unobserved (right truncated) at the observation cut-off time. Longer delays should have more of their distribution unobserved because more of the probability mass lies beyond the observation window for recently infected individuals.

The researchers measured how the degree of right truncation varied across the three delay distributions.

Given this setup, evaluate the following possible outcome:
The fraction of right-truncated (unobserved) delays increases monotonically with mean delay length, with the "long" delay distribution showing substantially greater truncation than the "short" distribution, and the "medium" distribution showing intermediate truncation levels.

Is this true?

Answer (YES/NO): YES